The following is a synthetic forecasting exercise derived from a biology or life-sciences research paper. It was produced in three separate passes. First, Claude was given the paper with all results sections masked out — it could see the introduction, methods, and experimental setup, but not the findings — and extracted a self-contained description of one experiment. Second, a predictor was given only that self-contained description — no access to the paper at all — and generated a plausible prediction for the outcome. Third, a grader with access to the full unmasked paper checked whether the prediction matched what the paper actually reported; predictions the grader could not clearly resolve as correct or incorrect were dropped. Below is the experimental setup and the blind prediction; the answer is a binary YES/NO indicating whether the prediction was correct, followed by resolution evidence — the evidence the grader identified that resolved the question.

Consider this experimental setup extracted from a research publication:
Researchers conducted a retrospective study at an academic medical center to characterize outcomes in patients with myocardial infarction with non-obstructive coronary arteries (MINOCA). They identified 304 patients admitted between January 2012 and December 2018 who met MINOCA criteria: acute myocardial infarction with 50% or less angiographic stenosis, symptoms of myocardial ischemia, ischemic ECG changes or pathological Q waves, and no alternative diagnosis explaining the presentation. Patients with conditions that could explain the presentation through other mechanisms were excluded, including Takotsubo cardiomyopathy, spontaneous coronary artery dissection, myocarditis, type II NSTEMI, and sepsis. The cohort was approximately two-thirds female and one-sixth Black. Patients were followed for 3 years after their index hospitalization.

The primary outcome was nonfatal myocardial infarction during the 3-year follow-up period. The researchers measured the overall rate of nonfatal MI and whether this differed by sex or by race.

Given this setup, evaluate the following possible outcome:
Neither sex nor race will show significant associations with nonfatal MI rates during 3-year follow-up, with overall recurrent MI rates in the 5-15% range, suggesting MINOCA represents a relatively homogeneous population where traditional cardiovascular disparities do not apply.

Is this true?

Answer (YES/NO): YES